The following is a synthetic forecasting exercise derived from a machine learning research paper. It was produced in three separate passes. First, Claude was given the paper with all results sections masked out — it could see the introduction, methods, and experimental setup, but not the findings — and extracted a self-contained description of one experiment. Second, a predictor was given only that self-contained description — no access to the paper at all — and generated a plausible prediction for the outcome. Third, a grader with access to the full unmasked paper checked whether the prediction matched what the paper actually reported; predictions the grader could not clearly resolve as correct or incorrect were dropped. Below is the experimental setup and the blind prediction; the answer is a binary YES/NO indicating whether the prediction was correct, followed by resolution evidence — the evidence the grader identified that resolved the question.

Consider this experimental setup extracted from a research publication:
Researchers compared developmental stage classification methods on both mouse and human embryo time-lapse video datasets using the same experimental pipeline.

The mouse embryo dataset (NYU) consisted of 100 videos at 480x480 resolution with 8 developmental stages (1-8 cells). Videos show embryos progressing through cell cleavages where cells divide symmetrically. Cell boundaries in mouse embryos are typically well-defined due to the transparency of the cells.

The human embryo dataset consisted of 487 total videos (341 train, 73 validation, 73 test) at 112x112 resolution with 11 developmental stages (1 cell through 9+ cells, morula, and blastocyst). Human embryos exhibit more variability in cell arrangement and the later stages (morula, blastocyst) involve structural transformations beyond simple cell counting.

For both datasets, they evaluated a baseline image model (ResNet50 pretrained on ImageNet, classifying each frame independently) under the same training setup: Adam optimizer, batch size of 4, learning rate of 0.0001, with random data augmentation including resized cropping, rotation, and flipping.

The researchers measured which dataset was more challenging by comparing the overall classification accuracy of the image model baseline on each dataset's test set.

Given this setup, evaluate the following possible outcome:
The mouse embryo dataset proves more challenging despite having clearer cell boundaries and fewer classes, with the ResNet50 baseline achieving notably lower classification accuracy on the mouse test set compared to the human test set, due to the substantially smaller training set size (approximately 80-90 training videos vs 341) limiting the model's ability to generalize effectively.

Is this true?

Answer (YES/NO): NO